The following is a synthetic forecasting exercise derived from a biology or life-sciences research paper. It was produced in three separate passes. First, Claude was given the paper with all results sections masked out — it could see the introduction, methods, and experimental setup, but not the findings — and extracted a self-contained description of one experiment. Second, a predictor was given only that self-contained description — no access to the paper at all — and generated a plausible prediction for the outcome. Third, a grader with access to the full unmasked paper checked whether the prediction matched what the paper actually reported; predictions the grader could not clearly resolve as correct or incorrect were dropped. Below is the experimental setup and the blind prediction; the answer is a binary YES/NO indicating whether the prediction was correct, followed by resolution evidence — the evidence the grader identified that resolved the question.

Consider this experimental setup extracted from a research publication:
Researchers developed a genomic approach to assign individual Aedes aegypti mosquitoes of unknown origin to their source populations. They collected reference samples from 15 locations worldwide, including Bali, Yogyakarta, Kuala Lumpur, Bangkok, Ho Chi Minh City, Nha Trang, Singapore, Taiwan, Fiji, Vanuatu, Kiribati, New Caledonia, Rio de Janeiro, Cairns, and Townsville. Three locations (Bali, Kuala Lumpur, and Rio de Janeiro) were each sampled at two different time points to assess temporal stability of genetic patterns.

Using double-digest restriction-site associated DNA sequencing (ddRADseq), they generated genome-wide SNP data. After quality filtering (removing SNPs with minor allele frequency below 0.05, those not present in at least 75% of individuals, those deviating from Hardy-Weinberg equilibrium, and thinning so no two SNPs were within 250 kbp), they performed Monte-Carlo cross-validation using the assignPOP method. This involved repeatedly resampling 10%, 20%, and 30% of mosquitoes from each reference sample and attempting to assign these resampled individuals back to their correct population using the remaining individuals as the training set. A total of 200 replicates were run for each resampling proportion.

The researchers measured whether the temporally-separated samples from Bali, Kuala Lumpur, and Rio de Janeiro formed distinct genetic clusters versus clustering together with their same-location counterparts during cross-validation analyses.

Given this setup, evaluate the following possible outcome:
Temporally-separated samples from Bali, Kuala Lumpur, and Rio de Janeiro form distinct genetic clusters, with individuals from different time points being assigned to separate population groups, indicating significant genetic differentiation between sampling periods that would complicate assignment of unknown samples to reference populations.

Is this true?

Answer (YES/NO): NO